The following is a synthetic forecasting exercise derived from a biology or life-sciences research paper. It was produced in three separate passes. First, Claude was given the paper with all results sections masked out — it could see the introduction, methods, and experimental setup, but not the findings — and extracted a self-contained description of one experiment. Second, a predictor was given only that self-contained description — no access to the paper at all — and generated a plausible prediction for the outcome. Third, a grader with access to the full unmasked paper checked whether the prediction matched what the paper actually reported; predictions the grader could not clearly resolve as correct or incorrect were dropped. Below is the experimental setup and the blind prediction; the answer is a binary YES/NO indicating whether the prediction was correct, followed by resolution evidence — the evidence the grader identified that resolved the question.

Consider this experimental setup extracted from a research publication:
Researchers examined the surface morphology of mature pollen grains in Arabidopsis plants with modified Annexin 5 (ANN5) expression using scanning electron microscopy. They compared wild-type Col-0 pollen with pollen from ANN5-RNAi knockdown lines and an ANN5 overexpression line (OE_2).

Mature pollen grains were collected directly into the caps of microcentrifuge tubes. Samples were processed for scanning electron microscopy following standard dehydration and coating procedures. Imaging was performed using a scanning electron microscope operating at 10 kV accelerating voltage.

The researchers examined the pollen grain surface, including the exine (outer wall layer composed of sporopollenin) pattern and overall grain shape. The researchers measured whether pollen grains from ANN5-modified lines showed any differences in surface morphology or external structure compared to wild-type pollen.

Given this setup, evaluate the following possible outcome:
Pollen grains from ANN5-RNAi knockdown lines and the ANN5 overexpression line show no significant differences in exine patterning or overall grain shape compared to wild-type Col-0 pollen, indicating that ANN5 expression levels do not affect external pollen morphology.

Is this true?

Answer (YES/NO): NO